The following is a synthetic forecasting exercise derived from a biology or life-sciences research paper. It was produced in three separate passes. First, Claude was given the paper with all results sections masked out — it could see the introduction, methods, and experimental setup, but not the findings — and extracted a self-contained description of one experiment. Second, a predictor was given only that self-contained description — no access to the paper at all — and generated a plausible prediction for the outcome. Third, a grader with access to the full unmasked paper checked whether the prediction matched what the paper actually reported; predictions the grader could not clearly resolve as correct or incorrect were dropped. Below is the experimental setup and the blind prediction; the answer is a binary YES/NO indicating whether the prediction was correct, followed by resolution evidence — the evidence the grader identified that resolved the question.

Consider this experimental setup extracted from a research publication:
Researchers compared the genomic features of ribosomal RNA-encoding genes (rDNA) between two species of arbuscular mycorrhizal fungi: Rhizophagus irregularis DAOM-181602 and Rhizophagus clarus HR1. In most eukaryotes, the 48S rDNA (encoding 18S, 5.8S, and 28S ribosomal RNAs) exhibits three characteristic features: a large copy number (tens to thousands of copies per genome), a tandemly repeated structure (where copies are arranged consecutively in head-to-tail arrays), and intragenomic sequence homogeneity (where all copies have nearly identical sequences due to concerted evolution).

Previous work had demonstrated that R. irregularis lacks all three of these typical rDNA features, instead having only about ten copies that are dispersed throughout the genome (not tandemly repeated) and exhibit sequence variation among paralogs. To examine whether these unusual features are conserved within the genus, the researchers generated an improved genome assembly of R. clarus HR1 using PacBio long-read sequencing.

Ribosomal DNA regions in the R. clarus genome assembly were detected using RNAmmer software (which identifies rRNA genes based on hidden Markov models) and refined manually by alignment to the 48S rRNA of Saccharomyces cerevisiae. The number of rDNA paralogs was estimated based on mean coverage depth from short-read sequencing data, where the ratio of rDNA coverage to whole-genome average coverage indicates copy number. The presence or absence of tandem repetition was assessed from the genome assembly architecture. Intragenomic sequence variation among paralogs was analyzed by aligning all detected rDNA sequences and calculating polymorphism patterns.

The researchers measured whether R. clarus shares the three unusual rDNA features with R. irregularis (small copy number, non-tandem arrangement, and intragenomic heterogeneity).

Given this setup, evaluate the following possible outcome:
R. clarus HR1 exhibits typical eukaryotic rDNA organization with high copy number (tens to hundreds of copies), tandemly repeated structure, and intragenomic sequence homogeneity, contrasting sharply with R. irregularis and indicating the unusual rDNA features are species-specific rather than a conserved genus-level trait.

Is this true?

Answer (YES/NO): NO